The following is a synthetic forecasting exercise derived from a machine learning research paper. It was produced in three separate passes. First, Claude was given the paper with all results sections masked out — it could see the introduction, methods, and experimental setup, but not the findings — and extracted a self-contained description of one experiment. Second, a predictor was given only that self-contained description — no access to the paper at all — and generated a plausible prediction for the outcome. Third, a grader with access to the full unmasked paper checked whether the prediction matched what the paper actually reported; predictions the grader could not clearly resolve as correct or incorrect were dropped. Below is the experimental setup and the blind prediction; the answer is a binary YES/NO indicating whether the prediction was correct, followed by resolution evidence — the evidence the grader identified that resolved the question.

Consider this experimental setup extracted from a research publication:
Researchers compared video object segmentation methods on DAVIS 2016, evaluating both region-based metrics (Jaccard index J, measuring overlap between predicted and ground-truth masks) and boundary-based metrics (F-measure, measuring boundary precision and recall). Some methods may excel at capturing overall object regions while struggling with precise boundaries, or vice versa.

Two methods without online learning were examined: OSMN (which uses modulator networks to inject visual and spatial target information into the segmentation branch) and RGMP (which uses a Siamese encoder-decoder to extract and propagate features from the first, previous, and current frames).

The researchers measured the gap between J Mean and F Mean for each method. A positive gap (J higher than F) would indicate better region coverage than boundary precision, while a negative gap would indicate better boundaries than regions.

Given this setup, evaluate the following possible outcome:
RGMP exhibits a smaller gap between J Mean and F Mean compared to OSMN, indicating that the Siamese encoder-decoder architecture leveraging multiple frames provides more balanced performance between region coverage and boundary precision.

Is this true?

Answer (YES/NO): YES